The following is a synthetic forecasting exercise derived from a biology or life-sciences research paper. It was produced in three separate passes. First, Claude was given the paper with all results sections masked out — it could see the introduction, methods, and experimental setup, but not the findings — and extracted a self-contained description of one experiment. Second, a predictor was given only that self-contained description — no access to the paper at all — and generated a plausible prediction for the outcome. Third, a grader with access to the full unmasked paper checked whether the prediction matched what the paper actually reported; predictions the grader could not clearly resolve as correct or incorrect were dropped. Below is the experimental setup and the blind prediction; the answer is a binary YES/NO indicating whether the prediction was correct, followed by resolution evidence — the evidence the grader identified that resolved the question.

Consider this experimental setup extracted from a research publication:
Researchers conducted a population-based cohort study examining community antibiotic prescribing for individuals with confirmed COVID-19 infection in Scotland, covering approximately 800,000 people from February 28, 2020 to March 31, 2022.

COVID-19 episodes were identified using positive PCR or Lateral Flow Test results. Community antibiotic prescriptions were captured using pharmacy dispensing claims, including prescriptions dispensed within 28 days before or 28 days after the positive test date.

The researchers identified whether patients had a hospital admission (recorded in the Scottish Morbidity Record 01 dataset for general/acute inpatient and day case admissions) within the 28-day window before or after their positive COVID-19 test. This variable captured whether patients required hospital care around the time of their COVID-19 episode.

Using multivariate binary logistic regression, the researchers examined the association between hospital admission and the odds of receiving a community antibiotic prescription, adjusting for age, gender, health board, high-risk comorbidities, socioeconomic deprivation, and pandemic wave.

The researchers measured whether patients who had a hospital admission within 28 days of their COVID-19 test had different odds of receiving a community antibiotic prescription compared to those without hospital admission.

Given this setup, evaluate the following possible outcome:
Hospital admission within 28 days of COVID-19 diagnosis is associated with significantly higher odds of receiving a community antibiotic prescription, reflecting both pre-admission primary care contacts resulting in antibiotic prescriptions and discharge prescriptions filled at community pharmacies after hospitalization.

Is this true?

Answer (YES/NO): YES